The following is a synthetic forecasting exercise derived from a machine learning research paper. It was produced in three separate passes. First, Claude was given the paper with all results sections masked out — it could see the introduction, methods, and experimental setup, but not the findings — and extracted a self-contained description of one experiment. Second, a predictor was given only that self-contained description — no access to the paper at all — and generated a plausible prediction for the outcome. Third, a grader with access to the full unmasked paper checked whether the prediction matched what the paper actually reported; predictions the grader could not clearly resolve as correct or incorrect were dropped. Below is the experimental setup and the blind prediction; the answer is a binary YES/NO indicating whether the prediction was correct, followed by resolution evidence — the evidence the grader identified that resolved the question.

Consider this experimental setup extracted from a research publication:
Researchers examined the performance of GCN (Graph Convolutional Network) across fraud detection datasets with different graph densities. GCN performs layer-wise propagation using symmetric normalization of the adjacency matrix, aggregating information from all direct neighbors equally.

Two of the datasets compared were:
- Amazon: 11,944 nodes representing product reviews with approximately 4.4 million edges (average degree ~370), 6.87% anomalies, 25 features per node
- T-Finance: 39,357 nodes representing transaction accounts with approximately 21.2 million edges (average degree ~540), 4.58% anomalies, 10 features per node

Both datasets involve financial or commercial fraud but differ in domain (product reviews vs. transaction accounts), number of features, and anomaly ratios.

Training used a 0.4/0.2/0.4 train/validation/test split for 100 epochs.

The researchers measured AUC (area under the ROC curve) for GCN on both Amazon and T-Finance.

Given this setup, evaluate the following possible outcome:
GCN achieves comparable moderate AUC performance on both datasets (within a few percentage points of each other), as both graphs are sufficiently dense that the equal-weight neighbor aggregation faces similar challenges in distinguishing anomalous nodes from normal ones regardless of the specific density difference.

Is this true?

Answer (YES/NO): NO